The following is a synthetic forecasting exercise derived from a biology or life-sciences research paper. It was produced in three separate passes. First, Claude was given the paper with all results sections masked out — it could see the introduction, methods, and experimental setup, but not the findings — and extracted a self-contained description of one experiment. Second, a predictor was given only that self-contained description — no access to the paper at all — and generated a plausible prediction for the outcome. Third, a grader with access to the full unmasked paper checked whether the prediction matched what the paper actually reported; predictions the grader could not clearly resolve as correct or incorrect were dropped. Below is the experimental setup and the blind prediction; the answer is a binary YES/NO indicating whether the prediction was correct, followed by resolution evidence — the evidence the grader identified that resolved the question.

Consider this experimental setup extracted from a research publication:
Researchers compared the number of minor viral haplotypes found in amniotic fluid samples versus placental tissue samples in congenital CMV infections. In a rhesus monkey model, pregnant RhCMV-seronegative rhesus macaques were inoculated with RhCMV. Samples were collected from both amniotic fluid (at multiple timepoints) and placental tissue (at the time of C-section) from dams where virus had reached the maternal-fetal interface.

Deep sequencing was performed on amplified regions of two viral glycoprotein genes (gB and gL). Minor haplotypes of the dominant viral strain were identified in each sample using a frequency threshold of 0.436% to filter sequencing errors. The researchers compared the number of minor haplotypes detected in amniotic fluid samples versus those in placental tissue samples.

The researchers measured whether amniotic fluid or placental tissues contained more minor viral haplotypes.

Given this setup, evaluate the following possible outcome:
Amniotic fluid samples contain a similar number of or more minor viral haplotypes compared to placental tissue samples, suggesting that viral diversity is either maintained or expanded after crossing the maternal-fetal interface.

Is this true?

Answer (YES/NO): YES